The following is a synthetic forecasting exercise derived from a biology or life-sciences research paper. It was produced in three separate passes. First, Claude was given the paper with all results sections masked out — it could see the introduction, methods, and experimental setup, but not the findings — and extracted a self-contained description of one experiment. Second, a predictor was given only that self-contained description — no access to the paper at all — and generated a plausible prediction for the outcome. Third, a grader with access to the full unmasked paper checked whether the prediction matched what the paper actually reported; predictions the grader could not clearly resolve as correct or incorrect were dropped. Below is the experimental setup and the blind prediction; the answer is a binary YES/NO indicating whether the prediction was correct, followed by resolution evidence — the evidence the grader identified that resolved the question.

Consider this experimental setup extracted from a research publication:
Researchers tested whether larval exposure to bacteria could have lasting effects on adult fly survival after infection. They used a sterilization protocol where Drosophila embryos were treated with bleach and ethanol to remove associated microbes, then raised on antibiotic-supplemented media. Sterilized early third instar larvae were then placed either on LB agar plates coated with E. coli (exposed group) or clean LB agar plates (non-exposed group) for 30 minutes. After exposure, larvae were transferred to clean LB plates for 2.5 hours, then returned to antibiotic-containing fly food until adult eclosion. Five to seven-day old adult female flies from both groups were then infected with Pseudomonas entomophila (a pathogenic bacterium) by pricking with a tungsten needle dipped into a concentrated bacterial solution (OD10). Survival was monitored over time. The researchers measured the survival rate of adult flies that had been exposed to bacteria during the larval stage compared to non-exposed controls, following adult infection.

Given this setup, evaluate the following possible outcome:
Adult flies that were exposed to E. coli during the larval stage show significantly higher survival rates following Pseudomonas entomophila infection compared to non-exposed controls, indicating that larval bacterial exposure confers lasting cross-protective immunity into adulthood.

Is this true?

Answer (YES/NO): NO